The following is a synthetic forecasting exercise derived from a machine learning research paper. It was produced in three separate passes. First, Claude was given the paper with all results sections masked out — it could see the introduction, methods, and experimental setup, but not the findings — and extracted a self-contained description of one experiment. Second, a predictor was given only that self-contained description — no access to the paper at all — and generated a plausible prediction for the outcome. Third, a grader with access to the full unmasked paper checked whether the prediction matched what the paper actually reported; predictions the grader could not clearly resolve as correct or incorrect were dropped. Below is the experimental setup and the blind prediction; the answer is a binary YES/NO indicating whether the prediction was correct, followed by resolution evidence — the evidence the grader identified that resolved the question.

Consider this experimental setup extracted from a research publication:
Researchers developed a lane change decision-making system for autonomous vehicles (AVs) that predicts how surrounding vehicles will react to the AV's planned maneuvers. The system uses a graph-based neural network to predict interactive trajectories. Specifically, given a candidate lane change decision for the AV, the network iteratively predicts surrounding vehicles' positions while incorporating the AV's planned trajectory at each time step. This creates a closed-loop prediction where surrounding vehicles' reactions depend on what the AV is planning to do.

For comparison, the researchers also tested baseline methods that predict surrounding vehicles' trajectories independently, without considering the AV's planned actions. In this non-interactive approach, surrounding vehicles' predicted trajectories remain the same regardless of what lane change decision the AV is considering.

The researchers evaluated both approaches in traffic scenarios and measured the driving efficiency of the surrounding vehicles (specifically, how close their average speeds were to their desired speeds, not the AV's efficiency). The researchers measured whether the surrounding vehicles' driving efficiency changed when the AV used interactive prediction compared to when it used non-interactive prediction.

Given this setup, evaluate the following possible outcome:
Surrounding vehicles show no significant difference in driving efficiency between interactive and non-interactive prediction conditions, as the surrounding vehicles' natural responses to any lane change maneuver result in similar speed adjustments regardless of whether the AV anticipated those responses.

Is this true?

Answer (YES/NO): NO